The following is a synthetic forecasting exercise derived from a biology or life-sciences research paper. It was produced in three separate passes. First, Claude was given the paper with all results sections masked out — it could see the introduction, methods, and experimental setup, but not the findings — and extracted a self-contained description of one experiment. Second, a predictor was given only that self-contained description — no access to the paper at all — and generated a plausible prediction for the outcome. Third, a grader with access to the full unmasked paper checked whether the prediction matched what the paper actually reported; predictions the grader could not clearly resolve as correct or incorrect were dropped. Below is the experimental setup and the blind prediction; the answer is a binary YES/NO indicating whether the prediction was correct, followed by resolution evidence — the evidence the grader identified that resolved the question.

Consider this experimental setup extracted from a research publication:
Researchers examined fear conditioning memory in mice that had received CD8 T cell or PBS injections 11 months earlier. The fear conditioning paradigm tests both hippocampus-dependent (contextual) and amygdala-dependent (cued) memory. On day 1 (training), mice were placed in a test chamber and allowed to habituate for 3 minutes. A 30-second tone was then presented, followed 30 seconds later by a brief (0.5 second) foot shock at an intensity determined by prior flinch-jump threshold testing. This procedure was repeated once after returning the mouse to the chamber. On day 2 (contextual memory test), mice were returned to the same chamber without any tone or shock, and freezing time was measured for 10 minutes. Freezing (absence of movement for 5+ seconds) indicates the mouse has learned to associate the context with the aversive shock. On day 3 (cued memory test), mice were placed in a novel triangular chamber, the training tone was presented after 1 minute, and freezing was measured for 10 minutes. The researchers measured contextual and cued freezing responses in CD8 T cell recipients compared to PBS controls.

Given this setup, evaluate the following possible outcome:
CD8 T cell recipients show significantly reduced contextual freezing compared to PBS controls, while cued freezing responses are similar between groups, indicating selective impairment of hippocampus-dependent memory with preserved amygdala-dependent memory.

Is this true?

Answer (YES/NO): NO